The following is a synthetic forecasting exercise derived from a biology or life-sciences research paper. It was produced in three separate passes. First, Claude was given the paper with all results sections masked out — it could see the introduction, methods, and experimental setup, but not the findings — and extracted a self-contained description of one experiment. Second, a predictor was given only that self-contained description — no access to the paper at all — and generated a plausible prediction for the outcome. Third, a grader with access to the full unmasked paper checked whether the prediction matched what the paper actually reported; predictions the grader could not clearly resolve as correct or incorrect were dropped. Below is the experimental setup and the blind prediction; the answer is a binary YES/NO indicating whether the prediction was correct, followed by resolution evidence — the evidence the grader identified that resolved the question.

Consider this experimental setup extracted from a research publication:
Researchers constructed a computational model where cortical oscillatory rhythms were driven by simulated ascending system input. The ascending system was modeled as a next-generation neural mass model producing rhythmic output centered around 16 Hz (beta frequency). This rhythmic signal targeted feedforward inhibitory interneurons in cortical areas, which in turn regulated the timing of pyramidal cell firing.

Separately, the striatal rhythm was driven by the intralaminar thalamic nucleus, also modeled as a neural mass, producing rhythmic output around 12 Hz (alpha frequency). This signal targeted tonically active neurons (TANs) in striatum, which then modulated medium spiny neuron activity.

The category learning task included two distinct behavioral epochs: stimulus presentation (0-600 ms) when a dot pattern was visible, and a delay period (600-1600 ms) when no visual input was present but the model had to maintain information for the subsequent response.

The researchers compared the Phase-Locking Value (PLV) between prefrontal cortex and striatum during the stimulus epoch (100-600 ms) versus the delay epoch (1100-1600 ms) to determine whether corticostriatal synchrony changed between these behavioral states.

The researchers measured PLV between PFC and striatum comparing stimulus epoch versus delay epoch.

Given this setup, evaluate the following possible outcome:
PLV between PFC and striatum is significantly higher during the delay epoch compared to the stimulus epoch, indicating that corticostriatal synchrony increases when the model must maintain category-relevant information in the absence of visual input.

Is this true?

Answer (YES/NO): YES